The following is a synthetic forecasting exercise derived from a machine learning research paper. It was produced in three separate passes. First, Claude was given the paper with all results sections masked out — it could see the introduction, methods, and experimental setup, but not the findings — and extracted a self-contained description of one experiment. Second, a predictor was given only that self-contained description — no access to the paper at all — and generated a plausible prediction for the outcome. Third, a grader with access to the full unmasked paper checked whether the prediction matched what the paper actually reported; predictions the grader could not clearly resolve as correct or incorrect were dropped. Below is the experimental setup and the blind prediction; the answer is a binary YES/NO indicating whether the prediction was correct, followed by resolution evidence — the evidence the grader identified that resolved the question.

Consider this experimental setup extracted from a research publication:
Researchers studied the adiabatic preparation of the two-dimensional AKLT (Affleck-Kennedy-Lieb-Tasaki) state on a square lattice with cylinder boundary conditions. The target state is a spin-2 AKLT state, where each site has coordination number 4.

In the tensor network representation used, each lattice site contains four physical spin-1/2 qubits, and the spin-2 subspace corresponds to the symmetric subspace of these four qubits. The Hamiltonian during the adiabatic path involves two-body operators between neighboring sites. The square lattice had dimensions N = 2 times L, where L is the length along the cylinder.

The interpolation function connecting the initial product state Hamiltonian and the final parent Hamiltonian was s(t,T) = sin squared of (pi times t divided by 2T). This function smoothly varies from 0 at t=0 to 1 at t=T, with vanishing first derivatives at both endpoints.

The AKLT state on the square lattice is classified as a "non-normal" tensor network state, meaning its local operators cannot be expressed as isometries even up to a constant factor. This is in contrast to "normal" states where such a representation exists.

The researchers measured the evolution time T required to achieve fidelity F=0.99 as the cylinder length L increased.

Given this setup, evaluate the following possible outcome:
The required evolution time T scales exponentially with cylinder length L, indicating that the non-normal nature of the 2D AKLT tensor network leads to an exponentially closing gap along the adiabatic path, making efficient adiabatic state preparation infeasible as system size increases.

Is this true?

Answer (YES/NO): NO